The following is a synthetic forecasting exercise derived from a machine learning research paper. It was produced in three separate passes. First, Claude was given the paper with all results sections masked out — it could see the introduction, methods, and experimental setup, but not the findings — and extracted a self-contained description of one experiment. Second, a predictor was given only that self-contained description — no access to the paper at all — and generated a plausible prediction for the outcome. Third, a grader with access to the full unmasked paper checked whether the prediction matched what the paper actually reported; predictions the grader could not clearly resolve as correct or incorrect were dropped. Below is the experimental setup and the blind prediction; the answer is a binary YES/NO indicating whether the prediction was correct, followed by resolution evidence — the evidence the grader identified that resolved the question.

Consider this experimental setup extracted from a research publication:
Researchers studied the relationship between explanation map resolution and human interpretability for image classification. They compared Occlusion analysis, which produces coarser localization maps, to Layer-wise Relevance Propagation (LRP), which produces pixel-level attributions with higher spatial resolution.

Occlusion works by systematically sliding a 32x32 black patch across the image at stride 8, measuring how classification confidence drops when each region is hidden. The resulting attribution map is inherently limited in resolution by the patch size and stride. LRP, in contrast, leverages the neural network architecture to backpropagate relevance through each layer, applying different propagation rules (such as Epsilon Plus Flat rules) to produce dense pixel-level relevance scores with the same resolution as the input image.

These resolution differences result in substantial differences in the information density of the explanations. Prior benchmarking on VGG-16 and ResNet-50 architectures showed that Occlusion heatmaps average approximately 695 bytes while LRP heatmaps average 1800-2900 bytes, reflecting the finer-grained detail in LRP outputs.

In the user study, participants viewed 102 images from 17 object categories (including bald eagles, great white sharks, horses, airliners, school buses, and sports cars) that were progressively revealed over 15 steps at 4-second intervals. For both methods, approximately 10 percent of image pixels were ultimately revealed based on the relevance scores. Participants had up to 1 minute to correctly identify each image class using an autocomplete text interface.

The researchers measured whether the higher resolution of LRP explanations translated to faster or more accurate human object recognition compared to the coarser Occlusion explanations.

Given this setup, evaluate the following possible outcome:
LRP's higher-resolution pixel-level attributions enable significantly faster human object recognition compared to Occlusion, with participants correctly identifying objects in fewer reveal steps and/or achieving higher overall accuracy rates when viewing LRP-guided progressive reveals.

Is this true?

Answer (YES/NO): NO